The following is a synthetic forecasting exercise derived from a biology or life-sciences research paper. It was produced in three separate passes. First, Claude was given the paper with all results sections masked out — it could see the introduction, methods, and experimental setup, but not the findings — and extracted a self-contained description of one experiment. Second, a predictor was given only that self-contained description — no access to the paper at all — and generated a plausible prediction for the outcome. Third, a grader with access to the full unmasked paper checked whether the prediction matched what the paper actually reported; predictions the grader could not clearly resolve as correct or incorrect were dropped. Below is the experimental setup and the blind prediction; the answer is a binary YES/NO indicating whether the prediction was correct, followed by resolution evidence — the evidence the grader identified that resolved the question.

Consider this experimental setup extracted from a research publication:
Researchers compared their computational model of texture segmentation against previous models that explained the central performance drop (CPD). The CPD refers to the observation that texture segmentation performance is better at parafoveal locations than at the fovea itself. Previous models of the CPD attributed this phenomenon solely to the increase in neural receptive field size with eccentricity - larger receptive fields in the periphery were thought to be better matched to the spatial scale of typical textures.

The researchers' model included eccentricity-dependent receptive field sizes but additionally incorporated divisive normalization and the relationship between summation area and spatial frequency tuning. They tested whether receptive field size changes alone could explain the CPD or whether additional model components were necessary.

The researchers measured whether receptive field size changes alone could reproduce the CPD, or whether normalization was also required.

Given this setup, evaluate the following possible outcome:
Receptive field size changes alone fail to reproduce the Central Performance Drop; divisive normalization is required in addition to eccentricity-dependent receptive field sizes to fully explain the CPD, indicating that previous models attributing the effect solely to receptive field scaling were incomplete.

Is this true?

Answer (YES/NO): YES